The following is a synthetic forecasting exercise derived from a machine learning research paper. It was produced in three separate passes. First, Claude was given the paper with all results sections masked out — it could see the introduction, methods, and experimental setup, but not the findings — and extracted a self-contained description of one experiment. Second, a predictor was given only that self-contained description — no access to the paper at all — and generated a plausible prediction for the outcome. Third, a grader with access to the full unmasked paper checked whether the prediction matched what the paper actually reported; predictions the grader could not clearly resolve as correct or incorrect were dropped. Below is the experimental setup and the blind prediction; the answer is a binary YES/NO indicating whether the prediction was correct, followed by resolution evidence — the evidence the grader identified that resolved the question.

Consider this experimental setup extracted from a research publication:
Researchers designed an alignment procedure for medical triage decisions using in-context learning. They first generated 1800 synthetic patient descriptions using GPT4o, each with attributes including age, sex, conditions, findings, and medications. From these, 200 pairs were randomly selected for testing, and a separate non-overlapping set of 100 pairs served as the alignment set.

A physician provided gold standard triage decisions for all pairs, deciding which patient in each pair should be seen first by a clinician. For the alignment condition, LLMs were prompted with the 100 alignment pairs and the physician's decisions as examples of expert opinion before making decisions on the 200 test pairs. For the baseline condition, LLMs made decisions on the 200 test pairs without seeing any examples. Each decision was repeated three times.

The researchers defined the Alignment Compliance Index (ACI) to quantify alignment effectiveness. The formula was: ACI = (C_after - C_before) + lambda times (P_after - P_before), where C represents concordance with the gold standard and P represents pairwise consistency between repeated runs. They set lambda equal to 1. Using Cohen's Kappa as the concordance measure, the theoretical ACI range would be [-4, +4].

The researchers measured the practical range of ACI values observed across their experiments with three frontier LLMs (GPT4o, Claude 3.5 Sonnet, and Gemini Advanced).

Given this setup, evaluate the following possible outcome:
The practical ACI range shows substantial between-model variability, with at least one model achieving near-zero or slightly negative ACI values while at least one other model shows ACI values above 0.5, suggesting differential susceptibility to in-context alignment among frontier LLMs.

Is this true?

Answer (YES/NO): YES